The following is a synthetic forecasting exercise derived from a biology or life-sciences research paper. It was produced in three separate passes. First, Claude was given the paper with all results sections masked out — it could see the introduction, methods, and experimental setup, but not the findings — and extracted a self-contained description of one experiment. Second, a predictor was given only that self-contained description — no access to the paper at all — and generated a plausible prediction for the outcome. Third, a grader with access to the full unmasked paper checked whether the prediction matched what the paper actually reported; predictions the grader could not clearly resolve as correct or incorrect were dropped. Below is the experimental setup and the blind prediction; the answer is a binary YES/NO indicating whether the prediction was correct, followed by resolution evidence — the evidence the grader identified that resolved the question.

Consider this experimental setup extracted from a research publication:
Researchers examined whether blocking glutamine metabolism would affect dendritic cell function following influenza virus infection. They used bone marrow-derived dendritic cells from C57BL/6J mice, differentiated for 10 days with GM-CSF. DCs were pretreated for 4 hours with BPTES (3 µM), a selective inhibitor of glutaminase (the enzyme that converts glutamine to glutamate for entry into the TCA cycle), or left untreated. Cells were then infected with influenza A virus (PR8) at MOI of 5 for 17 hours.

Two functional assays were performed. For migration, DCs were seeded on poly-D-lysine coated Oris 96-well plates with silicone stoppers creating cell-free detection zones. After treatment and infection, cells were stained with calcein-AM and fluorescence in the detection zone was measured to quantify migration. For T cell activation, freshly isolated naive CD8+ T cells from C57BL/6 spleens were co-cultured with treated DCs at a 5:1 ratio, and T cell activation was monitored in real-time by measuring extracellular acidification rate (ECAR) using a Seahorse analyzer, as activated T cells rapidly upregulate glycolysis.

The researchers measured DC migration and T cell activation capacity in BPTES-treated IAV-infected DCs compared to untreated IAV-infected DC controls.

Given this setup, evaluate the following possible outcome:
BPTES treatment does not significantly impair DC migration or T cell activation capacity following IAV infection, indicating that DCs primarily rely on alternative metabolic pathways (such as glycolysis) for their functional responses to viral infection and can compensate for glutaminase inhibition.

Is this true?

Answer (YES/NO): NO